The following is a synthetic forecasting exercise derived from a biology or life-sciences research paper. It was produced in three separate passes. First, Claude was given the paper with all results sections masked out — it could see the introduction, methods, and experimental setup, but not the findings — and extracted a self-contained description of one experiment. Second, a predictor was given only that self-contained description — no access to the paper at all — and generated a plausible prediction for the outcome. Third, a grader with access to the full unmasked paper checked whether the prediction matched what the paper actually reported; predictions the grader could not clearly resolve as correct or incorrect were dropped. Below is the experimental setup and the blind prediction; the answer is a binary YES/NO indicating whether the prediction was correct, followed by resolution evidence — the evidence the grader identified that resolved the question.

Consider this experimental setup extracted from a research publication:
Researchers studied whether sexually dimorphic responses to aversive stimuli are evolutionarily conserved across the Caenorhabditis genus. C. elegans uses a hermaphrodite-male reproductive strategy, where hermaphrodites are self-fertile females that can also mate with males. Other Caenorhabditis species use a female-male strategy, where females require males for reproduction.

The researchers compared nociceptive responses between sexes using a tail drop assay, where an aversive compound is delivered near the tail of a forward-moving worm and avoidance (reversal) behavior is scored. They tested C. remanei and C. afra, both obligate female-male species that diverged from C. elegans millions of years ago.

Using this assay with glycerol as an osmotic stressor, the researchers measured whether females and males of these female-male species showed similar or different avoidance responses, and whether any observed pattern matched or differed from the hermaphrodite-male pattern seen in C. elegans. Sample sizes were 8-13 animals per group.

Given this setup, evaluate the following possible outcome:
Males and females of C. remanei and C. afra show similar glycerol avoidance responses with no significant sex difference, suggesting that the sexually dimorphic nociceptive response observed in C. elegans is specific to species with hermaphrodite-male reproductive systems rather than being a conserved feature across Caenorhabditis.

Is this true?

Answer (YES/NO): NO